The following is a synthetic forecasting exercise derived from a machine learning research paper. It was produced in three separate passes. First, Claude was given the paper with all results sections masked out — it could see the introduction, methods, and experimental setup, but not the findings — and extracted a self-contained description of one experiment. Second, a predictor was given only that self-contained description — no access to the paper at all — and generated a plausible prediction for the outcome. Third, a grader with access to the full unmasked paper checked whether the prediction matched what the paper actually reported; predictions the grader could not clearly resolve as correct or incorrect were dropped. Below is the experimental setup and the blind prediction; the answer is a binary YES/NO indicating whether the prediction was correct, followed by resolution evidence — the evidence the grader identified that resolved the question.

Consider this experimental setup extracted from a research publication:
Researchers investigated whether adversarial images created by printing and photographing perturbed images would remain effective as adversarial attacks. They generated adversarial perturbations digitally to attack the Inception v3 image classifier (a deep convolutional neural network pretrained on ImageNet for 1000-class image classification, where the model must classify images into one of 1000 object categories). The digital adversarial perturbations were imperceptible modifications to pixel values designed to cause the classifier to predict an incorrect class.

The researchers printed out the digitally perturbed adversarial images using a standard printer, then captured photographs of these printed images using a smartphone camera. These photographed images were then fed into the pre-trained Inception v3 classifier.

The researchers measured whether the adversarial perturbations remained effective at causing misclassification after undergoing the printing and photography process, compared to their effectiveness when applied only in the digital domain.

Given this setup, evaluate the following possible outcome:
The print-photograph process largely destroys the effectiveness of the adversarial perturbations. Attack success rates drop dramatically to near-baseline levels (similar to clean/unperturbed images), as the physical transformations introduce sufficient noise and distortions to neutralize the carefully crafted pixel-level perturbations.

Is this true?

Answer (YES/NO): NO